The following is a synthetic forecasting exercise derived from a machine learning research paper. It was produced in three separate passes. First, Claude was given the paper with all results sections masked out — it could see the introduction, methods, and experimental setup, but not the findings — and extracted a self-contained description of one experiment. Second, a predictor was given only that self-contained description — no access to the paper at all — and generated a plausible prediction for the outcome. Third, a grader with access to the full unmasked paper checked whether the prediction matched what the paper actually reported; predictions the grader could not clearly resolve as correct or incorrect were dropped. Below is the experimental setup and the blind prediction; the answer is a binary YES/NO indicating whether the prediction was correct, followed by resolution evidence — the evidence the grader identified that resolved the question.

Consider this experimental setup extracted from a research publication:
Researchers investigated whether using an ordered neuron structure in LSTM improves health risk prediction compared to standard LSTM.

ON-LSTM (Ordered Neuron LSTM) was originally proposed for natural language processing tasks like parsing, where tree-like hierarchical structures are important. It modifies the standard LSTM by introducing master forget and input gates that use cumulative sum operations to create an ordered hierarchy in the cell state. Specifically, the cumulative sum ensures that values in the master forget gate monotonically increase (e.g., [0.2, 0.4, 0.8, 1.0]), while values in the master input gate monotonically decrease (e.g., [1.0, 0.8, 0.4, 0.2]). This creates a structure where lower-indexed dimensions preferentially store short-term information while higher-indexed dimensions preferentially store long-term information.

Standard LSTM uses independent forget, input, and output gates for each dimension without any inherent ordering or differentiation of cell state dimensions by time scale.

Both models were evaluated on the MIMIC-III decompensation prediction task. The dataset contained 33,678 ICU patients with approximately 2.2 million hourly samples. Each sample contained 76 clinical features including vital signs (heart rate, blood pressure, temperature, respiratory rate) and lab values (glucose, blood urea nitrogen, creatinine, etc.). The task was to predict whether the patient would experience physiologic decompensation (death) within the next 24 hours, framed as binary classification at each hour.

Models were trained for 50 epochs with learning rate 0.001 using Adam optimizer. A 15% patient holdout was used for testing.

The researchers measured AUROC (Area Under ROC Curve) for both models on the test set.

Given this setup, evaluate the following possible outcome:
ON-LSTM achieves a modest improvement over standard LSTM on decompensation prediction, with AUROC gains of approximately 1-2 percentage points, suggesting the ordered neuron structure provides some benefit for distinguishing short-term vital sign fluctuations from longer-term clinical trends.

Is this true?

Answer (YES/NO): NO